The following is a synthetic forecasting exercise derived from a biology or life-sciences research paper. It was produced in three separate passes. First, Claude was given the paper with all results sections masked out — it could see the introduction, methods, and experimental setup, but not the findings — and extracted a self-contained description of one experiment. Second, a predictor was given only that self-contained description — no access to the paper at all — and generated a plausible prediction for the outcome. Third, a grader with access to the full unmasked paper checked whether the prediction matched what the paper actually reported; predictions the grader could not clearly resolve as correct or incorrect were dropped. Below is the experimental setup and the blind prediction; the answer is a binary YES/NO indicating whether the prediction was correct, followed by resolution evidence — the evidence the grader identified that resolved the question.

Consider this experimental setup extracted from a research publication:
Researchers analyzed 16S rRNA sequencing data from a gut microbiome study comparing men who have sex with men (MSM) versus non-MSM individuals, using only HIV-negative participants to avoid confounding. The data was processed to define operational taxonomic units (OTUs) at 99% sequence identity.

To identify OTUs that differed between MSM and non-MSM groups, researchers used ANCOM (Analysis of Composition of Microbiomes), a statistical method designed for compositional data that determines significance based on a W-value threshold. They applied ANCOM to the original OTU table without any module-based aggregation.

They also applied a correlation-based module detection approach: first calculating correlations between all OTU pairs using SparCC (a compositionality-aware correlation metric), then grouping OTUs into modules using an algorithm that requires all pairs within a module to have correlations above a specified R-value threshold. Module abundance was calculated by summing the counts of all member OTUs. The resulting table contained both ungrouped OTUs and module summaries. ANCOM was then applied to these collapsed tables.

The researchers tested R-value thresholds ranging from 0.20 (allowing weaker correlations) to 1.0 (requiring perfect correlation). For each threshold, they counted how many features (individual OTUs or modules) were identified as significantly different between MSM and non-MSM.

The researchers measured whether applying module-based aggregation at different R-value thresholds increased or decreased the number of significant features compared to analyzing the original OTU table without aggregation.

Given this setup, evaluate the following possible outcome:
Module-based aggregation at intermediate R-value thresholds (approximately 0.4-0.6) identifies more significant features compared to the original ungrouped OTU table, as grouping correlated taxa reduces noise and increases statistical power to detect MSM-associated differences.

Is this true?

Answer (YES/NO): YES